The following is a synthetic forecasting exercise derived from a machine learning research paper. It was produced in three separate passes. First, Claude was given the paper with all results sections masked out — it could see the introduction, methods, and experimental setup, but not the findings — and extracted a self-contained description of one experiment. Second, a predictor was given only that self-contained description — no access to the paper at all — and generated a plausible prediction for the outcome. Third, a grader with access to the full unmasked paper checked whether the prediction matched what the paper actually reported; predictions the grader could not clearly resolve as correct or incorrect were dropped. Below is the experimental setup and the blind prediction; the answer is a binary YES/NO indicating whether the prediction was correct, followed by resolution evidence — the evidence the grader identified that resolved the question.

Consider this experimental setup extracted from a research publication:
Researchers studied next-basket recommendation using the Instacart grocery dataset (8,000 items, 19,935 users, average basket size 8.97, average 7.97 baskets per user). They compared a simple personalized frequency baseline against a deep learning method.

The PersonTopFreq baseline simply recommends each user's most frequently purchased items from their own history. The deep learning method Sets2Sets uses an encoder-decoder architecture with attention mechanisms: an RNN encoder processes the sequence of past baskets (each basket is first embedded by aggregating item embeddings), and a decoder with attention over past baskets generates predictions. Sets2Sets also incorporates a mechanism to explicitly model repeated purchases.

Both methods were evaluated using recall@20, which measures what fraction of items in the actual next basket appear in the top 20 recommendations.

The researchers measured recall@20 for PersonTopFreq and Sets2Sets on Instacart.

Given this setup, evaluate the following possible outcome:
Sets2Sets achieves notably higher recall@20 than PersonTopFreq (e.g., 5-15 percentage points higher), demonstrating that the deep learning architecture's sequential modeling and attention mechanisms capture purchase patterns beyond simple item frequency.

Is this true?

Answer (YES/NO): NO